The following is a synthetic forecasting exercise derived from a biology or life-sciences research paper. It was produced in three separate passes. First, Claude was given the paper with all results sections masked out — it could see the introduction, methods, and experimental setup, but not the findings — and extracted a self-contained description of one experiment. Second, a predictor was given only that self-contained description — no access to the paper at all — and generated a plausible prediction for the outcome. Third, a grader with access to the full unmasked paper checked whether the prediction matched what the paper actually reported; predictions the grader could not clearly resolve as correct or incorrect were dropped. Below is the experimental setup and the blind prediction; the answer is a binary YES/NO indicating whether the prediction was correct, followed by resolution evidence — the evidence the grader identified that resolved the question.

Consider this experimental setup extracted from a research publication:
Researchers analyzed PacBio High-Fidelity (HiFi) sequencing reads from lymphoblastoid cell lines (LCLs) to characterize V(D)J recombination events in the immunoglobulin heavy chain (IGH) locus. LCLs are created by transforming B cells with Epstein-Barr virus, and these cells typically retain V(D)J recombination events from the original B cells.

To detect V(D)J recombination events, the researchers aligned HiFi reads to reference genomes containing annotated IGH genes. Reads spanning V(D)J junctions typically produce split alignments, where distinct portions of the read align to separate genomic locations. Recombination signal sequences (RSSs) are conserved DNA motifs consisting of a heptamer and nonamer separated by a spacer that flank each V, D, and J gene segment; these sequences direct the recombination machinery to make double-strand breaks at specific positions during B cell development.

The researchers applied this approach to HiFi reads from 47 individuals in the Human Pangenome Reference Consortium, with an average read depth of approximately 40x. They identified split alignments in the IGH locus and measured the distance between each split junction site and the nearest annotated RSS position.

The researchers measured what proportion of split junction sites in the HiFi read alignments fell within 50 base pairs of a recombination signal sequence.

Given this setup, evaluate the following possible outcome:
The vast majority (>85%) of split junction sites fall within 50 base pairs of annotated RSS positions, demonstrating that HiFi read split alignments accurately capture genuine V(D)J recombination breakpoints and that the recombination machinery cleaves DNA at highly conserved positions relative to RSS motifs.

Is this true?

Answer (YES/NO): YES